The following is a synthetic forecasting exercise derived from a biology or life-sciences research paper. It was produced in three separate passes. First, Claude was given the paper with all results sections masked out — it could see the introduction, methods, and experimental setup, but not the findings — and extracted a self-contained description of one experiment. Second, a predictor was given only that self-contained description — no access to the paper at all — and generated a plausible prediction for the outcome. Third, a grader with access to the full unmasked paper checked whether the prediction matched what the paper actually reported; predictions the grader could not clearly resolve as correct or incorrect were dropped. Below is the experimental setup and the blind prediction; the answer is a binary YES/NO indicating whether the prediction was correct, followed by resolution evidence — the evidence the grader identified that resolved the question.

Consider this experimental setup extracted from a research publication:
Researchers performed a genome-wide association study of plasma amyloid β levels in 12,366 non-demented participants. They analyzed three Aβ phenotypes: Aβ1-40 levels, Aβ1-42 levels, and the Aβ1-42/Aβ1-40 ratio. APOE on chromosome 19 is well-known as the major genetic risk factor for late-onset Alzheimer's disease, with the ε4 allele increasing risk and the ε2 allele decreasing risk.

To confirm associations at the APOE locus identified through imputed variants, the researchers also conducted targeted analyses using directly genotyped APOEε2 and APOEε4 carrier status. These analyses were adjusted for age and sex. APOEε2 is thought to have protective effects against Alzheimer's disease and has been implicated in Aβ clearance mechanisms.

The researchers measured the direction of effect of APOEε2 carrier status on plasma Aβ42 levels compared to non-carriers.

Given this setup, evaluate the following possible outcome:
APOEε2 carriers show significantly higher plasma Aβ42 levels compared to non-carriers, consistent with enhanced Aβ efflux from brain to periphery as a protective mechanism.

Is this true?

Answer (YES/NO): NO